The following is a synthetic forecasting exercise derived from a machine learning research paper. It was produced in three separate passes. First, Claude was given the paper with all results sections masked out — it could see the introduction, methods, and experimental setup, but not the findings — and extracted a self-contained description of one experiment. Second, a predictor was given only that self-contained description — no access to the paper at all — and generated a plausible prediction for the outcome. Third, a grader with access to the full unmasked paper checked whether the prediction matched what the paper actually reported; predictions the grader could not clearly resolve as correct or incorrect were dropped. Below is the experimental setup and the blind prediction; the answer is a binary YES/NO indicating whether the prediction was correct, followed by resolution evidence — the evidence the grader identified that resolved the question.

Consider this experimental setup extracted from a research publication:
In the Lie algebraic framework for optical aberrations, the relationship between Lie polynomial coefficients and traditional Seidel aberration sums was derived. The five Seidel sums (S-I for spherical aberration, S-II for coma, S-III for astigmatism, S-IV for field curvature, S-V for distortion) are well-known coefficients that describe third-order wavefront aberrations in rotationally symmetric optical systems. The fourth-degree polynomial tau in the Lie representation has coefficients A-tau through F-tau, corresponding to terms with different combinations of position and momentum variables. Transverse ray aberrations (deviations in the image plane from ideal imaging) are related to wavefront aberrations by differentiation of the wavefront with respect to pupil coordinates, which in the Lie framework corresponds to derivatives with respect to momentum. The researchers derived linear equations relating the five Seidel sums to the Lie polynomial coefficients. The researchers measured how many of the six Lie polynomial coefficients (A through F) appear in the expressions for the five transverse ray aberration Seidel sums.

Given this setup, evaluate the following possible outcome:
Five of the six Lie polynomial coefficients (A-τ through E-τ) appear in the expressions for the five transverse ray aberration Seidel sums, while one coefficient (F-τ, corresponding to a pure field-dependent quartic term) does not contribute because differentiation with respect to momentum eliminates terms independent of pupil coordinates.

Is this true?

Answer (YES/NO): YES